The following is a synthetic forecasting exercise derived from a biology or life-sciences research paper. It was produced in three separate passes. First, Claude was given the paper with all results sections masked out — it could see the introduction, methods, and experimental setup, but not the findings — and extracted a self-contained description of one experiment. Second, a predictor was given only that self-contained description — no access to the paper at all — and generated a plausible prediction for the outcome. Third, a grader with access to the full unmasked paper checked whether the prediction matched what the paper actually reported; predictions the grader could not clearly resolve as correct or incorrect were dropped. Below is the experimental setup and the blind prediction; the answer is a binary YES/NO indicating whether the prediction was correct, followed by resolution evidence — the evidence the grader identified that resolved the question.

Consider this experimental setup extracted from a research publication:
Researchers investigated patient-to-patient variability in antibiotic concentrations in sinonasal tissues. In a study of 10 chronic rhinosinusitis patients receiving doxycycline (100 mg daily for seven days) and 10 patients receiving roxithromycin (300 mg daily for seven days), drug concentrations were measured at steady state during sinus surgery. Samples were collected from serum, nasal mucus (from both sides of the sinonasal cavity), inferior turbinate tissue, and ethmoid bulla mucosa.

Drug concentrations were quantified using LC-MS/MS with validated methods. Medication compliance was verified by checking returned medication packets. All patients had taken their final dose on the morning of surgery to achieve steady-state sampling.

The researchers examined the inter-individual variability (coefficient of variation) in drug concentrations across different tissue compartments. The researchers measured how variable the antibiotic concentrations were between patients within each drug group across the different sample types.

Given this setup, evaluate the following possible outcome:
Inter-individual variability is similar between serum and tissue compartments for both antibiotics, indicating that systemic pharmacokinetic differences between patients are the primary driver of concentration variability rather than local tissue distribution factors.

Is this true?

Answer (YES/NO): NO